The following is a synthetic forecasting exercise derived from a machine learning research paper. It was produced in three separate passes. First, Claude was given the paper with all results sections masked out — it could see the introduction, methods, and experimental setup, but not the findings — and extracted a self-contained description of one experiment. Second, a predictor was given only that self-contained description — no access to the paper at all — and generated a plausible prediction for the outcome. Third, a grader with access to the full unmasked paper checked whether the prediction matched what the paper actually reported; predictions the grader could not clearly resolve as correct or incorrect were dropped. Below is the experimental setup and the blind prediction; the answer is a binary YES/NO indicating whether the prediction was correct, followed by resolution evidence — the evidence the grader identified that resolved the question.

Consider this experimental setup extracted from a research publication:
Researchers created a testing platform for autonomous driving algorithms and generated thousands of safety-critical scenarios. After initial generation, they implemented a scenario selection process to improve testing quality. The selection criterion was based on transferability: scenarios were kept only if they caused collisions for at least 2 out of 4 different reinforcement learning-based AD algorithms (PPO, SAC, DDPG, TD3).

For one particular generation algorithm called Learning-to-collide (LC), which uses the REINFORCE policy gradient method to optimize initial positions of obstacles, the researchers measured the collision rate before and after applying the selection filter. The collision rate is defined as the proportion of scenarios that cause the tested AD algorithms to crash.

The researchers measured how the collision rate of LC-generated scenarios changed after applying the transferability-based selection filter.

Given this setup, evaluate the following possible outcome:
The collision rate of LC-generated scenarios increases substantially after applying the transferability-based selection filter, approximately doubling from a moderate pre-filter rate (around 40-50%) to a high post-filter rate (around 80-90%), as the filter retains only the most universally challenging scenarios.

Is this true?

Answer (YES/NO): NO